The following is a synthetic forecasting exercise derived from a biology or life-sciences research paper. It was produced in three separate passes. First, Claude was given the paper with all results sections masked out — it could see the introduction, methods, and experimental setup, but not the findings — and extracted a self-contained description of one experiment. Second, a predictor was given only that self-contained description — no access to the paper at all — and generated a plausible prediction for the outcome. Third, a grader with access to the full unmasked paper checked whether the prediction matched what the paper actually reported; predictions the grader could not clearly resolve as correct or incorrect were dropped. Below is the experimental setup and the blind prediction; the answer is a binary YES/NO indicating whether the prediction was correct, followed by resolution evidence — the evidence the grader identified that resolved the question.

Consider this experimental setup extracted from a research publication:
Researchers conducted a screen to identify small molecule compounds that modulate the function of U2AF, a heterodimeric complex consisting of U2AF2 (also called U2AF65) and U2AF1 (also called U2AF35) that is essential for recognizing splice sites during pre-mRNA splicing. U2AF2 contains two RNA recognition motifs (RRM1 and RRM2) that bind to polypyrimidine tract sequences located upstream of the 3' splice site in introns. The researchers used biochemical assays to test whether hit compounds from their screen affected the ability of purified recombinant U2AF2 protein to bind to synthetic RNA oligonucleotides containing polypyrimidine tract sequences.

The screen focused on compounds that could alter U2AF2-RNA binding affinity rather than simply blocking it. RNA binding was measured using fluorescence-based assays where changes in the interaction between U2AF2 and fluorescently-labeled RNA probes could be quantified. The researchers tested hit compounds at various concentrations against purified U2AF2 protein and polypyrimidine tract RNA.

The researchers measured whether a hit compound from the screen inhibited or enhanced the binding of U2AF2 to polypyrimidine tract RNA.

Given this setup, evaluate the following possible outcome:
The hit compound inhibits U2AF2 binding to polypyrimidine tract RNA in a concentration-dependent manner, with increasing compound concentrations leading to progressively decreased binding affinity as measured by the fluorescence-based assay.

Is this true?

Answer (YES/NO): NO